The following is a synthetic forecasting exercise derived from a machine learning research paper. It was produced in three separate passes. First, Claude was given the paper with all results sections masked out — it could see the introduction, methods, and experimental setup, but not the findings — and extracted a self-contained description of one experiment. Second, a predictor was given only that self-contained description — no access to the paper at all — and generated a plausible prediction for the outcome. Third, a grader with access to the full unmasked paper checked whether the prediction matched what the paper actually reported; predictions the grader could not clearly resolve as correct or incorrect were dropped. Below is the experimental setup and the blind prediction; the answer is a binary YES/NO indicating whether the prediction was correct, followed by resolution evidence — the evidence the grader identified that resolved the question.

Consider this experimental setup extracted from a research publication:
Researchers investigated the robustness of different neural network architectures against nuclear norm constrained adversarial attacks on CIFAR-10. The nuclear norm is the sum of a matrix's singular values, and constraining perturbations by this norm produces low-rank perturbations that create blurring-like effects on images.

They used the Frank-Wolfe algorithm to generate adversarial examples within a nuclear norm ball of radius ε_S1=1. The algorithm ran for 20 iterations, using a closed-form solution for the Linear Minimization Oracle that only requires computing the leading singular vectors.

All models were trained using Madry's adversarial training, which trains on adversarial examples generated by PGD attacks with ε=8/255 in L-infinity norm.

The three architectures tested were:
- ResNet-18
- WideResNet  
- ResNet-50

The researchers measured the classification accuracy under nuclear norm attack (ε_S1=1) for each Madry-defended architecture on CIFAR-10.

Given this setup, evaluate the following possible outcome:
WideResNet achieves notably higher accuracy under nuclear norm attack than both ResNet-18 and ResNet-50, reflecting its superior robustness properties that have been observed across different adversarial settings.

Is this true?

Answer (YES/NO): NO